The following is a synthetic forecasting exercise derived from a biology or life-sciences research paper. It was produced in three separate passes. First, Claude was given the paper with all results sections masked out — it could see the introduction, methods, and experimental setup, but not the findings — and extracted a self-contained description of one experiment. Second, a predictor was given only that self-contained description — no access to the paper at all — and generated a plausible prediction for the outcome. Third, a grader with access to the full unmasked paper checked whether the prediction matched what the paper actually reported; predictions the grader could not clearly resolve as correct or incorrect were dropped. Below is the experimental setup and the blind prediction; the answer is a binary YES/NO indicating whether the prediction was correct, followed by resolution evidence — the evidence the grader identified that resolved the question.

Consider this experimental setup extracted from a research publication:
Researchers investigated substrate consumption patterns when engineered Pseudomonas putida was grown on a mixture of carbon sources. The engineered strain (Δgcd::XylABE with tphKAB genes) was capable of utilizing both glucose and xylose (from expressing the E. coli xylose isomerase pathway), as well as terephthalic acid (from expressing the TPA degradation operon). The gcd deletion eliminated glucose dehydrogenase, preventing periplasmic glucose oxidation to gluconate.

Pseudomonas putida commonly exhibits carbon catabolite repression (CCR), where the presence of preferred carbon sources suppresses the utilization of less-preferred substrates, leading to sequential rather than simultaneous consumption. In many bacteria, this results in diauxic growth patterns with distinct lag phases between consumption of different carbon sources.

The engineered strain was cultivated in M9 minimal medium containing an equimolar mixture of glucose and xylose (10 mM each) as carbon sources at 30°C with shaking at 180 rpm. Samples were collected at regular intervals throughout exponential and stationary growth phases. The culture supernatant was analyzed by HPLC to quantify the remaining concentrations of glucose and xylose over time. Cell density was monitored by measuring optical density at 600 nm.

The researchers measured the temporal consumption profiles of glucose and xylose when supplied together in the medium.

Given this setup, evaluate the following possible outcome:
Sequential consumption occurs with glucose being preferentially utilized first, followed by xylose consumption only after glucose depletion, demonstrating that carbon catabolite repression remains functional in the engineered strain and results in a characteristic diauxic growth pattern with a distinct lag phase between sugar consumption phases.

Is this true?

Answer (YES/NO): NO